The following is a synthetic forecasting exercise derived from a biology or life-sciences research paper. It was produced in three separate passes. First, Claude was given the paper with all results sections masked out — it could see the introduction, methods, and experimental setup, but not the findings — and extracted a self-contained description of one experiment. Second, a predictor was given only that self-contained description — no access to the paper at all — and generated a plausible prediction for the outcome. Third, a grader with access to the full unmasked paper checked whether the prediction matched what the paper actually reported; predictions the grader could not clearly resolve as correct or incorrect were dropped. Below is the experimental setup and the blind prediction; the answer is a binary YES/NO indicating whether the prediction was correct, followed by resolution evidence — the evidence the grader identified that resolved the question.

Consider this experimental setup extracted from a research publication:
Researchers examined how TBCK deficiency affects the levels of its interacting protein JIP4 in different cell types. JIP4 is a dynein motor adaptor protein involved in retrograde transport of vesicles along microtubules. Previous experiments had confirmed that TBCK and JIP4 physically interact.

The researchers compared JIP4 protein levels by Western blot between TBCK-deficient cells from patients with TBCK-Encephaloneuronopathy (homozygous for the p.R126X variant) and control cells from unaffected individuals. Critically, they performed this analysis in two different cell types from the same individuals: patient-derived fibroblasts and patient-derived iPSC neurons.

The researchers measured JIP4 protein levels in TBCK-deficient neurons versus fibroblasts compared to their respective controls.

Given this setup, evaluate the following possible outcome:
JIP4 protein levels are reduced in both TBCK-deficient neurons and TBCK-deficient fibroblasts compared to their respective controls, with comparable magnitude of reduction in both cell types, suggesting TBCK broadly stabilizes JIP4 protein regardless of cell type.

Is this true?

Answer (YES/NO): NO